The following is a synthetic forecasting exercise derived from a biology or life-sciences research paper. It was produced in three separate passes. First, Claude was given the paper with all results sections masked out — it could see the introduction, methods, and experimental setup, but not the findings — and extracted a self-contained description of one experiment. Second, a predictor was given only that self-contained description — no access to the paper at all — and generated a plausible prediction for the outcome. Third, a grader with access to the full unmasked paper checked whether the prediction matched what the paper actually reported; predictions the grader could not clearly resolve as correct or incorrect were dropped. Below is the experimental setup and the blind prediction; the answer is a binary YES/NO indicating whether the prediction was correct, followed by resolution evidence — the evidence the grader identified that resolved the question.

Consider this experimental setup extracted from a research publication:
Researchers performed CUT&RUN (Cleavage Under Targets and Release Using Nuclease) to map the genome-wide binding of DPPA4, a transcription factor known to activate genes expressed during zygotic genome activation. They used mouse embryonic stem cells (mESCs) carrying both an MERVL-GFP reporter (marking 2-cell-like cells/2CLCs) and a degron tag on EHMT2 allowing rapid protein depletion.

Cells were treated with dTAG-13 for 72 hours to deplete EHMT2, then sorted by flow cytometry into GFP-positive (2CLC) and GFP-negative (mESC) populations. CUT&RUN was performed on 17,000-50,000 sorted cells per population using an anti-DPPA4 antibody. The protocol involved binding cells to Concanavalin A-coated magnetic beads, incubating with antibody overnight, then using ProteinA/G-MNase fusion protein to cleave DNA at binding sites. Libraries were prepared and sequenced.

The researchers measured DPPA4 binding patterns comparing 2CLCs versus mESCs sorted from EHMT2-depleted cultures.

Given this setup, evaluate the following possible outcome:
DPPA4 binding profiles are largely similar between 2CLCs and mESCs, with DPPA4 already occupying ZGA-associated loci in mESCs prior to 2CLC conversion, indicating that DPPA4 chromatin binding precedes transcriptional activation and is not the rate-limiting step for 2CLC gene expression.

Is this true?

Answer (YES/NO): NO